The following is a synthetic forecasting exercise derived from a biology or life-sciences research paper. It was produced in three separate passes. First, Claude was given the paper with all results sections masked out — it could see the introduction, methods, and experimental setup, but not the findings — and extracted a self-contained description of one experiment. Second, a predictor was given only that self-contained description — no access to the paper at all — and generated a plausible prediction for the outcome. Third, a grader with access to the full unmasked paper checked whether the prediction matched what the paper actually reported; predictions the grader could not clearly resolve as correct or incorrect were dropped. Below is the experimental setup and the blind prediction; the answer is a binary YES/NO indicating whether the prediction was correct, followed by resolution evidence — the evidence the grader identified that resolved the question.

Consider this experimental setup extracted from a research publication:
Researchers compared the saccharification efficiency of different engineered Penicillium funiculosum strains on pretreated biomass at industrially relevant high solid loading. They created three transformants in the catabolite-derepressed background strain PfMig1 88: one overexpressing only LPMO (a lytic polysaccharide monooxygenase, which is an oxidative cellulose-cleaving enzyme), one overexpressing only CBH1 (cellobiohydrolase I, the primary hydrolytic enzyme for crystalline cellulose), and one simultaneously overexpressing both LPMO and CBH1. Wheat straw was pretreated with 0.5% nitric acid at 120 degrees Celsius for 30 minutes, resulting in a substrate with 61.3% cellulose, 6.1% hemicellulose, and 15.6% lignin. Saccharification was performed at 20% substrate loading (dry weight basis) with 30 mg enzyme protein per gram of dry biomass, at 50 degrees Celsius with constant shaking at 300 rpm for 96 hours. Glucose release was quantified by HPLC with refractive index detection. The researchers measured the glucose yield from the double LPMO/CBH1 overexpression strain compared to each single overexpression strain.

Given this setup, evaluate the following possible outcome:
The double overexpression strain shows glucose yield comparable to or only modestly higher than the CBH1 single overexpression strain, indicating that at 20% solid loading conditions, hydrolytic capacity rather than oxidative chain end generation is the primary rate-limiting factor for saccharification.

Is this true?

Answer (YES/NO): NO